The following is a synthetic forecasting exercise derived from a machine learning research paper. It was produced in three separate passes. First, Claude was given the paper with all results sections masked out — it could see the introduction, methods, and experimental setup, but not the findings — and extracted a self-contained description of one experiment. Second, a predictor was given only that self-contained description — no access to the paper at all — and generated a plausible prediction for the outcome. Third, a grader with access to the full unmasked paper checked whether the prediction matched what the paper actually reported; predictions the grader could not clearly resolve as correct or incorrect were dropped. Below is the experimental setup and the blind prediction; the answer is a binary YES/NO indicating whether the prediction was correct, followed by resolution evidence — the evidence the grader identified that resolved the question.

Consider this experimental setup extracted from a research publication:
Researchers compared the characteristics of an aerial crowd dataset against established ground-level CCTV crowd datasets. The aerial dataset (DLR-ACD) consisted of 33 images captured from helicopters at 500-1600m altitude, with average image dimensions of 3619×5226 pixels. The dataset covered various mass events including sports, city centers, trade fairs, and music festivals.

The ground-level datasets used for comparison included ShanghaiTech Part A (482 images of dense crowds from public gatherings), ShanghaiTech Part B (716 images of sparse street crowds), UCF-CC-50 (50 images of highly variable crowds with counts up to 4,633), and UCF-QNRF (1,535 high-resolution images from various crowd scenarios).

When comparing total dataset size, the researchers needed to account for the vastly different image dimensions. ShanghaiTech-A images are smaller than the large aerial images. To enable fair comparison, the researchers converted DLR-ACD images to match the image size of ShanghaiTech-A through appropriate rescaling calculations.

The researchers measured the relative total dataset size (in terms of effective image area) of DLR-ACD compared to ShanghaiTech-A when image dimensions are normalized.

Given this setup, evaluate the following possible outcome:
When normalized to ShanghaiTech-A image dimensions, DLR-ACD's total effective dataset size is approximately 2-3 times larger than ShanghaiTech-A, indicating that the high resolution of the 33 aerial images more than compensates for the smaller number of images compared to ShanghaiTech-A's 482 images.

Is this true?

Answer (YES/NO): YES